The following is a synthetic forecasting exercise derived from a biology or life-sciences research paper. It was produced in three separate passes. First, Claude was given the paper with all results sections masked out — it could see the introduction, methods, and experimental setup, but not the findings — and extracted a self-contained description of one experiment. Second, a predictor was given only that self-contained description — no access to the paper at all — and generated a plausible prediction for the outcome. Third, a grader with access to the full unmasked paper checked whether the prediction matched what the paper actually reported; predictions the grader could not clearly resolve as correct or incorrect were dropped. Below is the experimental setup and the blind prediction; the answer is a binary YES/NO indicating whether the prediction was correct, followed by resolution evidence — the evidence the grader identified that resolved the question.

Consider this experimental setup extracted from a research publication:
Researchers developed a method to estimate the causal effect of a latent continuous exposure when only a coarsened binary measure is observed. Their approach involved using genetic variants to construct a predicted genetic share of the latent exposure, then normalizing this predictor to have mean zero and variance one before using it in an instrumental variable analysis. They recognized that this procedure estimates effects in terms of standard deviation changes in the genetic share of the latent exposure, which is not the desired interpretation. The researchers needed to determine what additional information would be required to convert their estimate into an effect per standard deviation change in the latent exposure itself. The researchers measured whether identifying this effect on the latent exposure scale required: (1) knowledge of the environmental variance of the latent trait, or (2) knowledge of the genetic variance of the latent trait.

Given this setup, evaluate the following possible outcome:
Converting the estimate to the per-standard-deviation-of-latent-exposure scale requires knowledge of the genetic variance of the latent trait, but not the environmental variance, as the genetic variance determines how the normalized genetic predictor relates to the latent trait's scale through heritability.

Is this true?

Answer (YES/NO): YES